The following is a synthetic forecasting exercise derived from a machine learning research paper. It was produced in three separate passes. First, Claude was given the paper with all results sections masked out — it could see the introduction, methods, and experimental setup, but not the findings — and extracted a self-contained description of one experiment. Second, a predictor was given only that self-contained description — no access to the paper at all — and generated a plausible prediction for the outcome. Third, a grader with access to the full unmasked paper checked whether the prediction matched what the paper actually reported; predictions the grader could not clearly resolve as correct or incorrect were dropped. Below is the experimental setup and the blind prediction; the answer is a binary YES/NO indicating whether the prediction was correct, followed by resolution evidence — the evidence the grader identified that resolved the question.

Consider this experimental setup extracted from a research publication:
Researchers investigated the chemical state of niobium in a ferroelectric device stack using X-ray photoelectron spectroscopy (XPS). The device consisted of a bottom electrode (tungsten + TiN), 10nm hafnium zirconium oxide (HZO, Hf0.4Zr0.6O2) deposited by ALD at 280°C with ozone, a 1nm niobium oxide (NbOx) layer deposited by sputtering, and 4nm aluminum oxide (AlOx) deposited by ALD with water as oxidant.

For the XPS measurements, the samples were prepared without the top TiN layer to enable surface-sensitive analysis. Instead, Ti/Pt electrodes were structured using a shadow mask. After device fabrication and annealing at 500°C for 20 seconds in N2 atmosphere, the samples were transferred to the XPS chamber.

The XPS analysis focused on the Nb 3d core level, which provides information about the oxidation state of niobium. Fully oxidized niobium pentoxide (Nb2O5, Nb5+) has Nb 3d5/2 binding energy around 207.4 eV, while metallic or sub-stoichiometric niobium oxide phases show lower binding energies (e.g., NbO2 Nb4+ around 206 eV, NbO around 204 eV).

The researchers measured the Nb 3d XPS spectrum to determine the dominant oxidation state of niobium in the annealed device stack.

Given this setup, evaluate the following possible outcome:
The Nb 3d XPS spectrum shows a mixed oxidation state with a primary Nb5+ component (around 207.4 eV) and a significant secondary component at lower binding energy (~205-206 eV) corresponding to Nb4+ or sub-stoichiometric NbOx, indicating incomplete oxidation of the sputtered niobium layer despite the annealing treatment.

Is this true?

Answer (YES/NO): NO